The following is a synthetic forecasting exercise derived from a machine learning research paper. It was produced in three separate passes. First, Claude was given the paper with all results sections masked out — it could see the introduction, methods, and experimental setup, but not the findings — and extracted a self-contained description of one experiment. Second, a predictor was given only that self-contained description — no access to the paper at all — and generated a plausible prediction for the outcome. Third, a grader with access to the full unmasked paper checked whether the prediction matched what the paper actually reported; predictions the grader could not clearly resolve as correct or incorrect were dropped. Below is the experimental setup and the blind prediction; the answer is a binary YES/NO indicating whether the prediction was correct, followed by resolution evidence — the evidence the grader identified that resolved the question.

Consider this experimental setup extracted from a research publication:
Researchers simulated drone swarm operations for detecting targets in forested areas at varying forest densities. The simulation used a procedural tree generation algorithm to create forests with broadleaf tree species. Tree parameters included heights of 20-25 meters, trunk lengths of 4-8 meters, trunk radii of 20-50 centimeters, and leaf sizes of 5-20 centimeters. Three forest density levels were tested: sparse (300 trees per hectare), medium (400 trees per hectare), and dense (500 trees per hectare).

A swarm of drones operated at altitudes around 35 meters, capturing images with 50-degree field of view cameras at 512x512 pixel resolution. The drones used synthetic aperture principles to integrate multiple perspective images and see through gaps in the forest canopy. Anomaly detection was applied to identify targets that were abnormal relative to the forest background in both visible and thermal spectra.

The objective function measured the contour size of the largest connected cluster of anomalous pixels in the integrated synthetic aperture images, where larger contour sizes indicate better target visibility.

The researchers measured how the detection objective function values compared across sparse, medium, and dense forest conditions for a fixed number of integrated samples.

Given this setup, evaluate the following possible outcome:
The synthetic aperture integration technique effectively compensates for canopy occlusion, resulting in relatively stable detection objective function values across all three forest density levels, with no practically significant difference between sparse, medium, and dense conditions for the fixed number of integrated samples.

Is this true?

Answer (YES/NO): NO